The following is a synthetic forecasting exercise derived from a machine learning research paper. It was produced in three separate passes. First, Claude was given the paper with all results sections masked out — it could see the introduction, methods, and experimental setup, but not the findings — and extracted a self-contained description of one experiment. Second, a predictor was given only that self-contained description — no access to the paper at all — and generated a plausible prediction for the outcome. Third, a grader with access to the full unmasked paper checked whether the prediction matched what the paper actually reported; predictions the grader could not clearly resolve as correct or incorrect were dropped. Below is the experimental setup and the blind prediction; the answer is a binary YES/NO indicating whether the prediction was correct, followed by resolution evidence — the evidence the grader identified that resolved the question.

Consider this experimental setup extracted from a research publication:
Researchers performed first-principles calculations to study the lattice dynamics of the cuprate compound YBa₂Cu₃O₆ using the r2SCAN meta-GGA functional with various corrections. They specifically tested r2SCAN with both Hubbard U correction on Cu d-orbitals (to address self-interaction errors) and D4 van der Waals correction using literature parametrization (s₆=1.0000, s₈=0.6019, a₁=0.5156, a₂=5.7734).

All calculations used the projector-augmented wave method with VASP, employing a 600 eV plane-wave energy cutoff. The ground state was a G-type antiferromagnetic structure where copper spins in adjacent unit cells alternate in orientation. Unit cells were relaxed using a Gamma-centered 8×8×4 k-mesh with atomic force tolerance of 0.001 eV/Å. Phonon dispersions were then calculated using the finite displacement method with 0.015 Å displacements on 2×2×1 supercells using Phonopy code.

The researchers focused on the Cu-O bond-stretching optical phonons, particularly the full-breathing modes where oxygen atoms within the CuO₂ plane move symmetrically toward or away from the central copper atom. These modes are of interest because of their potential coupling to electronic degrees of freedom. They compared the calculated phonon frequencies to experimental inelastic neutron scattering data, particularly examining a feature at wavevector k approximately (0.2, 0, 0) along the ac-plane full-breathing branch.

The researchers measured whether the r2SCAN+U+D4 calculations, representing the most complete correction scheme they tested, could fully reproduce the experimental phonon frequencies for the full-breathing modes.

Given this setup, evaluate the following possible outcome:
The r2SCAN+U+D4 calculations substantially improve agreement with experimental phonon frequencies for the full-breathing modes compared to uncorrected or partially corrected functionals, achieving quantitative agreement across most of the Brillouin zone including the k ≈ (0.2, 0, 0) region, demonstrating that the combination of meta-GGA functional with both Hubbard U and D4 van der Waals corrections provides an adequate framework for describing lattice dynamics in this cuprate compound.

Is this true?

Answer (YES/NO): NO